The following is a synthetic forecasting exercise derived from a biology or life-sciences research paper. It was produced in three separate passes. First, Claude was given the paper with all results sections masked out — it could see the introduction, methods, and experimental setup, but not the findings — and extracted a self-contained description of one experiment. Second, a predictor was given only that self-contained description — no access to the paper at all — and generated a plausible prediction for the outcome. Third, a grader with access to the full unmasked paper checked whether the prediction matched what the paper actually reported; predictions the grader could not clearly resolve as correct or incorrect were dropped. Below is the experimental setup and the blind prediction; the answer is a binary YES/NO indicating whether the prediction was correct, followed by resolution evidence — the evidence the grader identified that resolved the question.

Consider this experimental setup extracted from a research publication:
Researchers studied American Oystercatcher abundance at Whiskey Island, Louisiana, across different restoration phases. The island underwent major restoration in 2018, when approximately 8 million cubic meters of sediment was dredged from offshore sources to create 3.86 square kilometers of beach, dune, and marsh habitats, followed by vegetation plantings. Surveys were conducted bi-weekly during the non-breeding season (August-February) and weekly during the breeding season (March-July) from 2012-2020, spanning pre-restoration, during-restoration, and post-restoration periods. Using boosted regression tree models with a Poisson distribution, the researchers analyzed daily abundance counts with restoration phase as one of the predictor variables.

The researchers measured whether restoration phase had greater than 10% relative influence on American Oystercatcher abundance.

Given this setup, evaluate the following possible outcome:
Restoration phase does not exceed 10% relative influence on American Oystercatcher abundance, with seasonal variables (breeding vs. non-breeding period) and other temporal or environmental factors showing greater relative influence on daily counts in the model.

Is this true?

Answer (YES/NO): NO